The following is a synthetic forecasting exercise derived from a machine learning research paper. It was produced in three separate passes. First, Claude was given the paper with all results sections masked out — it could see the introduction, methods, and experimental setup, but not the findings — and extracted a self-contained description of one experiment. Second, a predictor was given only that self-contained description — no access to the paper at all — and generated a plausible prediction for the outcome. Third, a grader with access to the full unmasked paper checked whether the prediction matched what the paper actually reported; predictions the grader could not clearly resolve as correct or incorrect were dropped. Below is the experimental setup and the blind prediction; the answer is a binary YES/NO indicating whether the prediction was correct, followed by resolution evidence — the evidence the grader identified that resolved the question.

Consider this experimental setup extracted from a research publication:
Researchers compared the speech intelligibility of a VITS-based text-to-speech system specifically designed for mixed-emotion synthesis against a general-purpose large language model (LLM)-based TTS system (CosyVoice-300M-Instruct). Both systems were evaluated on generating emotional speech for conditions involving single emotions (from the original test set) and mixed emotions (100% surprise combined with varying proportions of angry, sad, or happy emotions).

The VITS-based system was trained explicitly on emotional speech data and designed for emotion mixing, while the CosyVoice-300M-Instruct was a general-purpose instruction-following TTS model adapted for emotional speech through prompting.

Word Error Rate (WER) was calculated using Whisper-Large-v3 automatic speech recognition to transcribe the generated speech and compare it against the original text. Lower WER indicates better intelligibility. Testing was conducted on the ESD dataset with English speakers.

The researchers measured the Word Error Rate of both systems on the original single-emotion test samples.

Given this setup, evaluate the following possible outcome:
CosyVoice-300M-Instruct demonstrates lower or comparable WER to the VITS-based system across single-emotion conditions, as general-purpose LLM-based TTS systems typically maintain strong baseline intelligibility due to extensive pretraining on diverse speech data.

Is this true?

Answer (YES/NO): NO